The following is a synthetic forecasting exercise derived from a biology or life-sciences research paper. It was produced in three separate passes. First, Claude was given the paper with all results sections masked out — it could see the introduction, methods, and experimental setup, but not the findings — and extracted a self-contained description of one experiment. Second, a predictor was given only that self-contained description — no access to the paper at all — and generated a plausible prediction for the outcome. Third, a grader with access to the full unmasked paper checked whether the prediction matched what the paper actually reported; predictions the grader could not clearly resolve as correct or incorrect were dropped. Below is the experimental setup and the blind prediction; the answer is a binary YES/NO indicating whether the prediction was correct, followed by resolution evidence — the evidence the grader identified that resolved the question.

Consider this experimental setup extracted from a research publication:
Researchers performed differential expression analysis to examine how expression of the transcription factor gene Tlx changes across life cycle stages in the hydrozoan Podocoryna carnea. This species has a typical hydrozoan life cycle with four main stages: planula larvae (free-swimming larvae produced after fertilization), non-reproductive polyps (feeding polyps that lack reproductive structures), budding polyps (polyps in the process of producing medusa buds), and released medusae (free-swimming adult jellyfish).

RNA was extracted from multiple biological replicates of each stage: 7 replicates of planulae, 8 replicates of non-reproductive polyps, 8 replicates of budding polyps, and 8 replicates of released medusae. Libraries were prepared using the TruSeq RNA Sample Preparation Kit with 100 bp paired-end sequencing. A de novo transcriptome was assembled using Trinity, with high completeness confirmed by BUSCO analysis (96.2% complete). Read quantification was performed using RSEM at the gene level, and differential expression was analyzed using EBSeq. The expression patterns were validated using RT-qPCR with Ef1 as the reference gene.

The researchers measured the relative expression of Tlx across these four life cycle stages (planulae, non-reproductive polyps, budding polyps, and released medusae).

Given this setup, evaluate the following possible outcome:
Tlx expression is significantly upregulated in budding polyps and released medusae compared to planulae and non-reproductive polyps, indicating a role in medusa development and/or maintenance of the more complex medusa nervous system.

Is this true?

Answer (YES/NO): YES